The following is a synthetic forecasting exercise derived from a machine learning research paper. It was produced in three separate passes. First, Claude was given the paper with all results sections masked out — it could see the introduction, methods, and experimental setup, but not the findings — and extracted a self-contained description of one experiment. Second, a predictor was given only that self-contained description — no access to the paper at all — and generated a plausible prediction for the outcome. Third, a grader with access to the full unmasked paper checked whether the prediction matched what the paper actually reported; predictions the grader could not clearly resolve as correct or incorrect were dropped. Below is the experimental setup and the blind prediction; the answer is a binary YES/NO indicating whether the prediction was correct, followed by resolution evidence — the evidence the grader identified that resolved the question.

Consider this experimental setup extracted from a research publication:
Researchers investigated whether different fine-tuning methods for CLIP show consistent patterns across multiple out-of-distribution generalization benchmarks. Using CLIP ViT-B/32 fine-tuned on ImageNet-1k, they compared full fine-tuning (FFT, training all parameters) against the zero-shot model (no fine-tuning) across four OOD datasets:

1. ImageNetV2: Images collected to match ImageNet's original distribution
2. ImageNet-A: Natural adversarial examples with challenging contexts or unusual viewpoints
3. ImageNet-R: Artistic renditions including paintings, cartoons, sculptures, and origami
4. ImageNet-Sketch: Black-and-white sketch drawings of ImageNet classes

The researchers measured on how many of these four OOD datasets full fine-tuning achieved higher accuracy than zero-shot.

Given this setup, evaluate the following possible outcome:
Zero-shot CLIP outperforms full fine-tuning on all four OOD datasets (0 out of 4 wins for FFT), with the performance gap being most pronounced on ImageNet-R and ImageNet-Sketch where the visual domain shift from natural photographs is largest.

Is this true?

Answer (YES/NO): NO